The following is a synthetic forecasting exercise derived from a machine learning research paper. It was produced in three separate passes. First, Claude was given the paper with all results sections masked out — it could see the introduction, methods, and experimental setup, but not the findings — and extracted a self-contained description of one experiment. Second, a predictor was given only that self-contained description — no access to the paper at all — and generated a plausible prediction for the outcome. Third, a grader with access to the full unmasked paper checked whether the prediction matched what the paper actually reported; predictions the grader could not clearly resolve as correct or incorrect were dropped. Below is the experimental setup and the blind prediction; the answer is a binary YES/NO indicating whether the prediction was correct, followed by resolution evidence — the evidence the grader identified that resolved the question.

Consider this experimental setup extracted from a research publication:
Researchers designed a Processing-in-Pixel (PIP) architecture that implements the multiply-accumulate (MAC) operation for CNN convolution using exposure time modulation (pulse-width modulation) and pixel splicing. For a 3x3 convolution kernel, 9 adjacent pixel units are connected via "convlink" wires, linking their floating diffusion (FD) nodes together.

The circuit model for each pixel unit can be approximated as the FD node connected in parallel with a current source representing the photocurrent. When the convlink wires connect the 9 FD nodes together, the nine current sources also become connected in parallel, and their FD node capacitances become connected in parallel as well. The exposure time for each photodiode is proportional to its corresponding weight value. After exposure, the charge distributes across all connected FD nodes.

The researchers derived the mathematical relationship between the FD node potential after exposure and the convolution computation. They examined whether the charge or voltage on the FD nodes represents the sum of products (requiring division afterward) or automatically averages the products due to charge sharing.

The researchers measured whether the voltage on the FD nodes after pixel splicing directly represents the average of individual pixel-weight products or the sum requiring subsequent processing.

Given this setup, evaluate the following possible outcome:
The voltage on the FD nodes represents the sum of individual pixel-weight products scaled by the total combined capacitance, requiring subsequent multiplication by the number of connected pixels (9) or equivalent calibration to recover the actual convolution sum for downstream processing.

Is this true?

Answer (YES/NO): NO